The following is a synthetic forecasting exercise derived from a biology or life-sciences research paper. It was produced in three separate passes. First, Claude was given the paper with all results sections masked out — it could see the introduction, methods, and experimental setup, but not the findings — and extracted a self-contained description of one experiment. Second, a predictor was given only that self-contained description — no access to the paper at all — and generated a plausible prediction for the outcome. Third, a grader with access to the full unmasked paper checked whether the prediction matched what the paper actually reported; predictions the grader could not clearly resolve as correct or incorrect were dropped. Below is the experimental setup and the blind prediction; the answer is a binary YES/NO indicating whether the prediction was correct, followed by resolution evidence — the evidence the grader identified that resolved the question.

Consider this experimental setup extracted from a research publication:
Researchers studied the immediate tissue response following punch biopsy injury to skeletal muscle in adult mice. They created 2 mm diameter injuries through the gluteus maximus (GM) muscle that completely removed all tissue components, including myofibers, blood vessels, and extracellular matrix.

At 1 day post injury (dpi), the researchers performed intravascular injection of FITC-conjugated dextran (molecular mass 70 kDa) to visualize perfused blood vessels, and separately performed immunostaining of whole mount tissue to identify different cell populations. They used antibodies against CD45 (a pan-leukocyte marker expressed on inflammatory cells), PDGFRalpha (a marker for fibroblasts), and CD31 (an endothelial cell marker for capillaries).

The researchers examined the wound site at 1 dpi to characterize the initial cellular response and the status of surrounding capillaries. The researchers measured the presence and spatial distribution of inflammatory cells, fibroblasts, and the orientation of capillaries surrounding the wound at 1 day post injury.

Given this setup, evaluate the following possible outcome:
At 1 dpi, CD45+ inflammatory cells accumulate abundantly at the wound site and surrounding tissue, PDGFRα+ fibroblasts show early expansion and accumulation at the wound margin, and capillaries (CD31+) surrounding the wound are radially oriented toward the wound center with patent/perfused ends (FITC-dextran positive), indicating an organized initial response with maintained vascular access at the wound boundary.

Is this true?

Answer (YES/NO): NO